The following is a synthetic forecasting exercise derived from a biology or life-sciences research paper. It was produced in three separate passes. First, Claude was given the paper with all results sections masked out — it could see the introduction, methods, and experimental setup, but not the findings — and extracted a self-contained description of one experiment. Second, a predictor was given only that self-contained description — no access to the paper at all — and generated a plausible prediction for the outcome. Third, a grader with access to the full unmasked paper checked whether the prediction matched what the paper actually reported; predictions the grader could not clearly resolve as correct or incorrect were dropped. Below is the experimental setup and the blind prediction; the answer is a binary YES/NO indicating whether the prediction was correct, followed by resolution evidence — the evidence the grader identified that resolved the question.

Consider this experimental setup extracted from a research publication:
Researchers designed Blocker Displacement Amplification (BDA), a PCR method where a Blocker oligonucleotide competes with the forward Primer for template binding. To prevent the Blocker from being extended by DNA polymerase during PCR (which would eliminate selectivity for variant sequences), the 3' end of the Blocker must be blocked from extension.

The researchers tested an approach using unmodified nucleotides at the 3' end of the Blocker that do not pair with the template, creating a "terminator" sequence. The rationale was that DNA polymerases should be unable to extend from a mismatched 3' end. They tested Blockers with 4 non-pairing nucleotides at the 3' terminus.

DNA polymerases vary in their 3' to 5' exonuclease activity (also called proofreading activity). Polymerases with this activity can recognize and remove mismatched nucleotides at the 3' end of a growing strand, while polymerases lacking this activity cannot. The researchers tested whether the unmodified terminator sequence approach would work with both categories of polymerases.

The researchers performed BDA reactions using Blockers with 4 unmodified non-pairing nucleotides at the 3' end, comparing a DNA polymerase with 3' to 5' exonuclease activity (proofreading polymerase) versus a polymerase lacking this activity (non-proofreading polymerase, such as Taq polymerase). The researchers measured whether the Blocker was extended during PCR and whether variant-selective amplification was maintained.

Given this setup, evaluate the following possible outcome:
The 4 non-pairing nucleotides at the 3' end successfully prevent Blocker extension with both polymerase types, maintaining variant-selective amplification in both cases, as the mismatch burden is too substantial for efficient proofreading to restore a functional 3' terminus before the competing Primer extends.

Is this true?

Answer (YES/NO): NO